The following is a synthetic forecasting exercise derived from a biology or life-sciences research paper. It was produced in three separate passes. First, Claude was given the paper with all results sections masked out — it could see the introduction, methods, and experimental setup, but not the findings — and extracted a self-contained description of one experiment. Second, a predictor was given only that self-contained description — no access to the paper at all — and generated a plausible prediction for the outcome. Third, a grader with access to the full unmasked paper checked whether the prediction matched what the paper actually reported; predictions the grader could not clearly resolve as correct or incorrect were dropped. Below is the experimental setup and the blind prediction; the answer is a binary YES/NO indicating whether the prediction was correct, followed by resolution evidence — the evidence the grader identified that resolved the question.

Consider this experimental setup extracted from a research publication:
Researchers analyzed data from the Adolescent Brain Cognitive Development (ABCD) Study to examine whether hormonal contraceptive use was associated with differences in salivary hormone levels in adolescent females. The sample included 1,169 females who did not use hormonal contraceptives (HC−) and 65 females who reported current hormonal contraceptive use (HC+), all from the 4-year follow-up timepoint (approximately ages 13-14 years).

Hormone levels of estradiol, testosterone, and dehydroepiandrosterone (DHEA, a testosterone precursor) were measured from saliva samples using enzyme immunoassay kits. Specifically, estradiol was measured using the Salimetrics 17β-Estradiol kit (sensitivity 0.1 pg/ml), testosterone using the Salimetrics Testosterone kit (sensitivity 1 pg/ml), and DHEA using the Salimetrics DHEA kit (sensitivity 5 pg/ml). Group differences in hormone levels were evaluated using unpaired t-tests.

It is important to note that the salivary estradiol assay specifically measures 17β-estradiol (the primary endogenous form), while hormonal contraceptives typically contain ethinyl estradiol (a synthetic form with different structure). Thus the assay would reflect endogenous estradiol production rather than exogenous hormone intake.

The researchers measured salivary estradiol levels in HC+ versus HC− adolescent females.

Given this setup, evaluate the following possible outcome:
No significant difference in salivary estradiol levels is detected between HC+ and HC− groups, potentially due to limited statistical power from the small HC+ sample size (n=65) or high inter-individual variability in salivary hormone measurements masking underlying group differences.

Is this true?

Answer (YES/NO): NO